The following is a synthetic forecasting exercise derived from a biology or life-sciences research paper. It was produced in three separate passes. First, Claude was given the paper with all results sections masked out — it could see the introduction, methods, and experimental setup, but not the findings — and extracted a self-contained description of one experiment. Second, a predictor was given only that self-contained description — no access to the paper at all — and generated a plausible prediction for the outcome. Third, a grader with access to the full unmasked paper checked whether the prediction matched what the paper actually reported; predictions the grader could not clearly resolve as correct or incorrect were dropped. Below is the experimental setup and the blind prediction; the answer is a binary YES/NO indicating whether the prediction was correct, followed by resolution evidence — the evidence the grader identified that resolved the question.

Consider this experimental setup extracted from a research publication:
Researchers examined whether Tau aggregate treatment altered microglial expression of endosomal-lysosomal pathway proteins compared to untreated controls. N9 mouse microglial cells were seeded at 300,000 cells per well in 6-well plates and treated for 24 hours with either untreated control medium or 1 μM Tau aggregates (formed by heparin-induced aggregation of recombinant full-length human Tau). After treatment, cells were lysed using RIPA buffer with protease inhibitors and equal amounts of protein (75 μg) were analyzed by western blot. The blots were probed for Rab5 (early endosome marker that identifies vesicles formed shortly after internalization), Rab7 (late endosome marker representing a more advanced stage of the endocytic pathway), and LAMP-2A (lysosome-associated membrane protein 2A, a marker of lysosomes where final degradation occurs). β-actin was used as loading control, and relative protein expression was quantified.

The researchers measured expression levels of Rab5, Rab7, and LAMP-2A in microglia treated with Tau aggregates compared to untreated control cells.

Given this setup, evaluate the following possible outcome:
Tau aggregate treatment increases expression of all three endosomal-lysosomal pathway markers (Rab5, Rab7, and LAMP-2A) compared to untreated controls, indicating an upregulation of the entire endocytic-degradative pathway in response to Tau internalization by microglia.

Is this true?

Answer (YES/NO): NO